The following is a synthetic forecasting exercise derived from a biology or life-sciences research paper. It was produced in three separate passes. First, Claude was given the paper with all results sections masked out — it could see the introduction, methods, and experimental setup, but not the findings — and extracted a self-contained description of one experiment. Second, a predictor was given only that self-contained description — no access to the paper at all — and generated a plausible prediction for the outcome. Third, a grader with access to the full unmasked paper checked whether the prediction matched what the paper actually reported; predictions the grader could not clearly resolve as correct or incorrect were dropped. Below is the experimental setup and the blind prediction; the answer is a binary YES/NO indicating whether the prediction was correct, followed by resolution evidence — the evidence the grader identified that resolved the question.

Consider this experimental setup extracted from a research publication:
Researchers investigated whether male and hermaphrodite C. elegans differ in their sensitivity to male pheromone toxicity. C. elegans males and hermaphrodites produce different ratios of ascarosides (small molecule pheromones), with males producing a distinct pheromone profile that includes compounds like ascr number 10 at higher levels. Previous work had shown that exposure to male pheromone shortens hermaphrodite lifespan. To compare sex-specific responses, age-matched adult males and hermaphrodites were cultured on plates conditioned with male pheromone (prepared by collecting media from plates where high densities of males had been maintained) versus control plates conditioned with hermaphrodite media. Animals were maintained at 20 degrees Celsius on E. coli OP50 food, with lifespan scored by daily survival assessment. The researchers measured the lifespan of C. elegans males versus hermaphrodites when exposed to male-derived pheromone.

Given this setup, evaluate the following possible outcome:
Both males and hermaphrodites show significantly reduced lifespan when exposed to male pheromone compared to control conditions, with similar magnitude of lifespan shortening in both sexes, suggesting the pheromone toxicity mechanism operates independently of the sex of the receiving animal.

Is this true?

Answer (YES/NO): NO